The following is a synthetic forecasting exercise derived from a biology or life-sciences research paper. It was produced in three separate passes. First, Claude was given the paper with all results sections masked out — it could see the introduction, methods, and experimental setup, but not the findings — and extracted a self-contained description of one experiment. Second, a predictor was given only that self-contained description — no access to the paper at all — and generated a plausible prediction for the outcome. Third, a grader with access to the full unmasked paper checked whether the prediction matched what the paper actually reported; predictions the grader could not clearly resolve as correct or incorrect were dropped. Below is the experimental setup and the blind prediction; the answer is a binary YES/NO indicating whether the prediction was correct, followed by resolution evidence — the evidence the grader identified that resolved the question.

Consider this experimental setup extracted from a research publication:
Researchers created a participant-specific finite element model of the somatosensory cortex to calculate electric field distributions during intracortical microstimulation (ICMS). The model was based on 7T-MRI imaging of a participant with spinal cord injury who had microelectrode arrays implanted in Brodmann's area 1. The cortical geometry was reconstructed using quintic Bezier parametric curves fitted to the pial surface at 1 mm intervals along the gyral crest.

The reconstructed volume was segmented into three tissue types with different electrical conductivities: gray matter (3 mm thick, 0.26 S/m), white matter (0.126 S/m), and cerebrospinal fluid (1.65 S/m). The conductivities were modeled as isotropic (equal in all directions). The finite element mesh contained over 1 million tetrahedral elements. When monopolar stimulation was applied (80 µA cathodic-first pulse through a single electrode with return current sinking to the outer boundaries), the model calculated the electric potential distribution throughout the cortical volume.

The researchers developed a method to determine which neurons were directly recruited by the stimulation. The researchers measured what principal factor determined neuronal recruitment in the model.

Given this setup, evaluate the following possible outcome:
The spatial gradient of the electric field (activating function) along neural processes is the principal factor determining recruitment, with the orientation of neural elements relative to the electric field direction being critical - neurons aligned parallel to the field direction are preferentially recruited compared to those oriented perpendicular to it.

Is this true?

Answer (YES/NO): YES